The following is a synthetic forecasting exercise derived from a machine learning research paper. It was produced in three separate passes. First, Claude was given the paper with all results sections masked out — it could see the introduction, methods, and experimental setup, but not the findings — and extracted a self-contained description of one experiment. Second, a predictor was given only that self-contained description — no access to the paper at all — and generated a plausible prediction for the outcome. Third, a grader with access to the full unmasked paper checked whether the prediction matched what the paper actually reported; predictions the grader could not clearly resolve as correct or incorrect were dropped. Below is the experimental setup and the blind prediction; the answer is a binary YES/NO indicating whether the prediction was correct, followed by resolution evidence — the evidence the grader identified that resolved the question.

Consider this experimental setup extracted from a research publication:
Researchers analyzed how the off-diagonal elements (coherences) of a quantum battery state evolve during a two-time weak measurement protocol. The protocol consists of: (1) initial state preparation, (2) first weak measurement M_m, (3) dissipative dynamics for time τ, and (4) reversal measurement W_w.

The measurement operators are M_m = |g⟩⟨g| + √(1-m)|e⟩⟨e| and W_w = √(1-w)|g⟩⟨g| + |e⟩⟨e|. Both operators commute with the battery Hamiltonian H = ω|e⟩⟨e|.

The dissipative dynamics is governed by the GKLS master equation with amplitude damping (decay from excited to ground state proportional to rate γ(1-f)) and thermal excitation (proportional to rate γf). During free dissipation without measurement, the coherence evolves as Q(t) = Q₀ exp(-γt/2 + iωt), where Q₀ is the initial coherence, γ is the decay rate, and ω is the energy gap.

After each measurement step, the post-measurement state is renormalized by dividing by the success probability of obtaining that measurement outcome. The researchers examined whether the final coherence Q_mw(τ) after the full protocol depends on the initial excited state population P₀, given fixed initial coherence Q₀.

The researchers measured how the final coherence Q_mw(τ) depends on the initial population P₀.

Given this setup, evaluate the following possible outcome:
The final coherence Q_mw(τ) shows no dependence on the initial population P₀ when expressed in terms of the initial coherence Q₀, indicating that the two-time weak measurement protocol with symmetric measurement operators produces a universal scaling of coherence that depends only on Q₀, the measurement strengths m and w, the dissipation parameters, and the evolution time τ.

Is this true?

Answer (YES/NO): NO